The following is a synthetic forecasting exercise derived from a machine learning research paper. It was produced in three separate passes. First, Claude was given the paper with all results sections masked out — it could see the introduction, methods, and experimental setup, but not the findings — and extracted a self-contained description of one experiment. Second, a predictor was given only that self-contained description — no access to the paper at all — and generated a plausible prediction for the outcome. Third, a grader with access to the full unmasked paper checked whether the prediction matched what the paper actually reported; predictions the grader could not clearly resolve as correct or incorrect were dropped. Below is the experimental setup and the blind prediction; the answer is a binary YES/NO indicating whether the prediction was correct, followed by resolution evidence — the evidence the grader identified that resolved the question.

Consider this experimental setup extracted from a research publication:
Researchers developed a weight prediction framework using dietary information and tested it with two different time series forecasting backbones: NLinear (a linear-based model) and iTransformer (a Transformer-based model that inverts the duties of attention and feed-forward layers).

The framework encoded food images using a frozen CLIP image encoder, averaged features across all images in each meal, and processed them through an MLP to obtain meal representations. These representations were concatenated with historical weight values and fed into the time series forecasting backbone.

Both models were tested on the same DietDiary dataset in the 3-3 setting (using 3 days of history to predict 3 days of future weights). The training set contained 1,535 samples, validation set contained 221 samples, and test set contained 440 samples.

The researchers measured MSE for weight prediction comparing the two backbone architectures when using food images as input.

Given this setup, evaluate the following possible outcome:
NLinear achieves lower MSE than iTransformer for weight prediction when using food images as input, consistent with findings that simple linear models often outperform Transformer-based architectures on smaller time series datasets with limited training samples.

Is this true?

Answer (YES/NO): YES